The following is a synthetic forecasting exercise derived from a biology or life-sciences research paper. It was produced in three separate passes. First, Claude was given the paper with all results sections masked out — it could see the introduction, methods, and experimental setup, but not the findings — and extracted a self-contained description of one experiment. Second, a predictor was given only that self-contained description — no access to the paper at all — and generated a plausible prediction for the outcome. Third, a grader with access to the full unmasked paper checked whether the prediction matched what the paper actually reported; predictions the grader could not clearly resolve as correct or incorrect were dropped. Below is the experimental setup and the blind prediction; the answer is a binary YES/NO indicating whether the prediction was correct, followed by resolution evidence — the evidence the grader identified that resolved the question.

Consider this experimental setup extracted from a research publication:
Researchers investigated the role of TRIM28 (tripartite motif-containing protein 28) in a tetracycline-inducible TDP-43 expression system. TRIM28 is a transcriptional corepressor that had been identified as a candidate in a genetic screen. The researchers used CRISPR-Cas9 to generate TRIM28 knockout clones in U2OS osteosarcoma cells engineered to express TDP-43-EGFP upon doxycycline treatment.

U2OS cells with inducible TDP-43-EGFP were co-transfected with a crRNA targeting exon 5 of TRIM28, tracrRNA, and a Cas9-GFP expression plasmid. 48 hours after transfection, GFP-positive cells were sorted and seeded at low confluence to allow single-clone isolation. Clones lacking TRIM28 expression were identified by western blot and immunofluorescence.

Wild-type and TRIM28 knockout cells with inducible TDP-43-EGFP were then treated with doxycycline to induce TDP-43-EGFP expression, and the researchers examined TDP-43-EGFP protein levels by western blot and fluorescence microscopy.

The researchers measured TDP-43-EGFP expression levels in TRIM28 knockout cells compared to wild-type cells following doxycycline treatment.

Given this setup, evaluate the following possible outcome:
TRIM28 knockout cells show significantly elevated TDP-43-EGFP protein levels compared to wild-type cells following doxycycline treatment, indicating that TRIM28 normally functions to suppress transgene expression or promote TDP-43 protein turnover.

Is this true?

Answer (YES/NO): NO